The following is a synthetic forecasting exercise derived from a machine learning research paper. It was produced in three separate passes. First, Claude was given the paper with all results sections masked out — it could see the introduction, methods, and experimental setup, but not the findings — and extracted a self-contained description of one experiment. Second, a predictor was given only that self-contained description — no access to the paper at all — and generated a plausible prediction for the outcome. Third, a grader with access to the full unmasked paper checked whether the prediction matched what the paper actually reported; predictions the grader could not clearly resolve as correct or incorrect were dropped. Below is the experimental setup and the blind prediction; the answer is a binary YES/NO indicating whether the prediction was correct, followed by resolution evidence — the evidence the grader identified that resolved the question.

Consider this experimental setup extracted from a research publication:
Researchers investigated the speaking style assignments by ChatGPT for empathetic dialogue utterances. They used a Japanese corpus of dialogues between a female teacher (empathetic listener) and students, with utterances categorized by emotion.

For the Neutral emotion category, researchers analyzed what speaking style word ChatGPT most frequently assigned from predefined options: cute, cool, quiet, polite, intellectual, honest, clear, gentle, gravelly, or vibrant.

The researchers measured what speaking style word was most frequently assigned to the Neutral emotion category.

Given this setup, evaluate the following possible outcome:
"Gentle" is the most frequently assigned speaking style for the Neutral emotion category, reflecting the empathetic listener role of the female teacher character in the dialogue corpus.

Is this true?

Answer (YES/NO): NO